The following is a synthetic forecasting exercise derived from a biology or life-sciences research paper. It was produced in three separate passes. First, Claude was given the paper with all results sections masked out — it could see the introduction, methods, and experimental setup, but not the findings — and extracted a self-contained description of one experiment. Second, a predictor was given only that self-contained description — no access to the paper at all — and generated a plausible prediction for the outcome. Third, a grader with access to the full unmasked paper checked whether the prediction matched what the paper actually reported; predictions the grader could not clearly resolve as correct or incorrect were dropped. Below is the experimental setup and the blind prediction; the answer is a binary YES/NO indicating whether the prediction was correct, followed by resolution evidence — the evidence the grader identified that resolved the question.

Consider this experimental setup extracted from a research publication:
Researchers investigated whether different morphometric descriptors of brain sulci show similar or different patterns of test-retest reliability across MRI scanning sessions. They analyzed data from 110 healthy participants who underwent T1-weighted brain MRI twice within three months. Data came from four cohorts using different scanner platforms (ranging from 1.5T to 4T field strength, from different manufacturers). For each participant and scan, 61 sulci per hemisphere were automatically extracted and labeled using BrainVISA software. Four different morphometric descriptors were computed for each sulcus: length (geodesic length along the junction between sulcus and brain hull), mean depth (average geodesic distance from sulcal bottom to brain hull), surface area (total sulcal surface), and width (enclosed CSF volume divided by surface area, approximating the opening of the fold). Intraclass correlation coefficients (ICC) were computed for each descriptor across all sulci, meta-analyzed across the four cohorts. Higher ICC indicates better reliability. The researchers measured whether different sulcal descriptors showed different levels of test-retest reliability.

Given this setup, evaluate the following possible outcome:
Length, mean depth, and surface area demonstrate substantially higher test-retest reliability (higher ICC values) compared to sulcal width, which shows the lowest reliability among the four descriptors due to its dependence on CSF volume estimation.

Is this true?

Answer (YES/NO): NO